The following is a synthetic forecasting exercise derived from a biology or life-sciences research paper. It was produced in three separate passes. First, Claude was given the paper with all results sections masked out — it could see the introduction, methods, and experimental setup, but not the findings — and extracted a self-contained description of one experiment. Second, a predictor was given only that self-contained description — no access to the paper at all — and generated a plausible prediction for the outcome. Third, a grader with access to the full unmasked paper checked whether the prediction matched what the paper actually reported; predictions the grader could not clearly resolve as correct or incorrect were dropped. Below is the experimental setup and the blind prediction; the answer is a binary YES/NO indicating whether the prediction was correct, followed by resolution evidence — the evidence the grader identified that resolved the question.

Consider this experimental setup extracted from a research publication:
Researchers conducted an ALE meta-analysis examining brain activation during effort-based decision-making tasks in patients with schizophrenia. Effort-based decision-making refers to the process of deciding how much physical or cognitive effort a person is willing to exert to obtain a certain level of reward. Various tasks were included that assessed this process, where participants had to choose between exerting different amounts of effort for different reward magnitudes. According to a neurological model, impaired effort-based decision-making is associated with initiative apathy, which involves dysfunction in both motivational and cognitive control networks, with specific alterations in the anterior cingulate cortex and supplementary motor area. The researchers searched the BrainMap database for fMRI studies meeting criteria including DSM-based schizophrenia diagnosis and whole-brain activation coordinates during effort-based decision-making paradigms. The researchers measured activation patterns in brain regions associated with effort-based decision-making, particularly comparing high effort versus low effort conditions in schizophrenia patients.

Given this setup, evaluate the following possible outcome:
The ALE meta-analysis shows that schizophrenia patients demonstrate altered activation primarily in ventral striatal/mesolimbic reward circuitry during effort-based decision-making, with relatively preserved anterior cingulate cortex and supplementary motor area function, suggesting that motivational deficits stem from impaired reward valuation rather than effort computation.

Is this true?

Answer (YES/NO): NO